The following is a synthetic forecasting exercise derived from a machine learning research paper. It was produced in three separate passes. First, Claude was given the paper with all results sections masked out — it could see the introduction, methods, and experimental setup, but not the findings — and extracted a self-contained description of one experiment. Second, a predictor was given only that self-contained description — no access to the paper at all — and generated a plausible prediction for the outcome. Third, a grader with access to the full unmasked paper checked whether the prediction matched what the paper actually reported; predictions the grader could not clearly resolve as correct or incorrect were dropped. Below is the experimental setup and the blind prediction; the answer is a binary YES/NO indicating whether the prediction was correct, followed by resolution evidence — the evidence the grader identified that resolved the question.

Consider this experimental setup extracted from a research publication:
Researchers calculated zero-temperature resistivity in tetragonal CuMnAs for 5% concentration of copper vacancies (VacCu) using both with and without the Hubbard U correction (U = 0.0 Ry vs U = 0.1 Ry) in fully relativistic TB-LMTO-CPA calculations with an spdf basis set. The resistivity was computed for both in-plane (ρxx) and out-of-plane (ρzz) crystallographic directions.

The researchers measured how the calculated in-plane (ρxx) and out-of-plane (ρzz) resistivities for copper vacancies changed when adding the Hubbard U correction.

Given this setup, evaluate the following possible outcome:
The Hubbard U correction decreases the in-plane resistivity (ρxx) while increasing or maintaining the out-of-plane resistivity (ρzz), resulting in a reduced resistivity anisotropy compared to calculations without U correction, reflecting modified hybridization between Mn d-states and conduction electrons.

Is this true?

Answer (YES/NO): NO